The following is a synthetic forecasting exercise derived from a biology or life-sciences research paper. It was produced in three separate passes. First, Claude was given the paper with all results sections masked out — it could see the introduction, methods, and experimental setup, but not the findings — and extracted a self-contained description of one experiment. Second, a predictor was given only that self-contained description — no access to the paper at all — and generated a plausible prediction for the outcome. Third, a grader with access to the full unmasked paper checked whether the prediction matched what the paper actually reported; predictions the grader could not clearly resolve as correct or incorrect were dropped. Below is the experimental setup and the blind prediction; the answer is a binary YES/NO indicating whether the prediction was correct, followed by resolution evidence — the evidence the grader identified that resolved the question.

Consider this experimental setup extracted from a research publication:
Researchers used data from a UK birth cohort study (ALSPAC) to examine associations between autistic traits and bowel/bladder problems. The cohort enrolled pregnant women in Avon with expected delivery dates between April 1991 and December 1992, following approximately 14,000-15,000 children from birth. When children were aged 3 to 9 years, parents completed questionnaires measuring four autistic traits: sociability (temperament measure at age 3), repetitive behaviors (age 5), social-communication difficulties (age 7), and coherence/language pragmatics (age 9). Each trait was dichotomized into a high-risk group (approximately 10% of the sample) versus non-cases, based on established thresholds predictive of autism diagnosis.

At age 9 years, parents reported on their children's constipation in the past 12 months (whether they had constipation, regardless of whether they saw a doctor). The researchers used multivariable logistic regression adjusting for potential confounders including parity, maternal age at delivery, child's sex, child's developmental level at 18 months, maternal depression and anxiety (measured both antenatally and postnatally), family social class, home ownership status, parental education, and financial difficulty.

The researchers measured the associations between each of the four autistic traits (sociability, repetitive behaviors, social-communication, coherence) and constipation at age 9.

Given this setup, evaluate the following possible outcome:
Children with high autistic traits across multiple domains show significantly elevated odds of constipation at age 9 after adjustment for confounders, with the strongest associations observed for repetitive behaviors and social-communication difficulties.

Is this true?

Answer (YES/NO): NO